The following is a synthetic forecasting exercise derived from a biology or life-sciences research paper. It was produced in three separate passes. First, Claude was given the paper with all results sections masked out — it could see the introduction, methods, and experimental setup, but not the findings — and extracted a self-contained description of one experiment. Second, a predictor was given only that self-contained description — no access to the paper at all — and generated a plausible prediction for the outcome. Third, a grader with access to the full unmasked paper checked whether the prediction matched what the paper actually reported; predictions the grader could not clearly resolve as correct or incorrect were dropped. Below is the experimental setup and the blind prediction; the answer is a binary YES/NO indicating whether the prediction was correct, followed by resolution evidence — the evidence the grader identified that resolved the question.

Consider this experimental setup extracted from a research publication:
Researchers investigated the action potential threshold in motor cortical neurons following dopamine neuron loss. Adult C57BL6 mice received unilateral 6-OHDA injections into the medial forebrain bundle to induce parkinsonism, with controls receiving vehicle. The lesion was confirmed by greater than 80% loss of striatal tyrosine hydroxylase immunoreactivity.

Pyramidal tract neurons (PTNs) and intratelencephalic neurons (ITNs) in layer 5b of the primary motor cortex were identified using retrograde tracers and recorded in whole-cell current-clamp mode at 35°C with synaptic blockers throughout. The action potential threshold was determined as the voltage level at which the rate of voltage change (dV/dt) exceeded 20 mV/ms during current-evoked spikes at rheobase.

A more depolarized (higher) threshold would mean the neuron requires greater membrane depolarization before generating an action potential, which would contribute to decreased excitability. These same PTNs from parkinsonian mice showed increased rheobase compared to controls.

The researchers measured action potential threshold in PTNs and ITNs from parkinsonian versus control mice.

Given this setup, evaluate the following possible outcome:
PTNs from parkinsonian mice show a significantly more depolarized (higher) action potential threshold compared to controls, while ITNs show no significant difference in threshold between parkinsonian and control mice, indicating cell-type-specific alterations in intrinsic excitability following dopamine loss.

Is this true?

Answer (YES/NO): NO